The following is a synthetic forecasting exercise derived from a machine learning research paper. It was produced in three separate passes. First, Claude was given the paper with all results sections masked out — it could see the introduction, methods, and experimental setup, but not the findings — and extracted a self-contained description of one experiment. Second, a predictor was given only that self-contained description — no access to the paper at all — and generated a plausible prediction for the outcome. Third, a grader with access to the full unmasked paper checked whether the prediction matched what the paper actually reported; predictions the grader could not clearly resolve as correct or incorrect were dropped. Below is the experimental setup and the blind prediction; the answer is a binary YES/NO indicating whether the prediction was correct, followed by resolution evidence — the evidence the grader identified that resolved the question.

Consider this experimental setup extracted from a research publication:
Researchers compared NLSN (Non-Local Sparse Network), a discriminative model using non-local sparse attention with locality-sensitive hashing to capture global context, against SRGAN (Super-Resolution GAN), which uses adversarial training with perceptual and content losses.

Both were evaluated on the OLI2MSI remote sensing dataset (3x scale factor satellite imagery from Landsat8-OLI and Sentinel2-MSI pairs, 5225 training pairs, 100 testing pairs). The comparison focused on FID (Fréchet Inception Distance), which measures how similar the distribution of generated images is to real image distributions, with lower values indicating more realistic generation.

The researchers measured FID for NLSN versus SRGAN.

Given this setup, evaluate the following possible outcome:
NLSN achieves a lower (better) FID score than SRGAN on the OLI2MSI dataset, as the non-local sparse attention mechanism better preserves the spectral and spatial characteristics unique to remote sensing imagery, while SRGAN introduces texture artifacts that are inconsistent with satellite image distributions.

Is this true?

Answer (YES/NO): YES